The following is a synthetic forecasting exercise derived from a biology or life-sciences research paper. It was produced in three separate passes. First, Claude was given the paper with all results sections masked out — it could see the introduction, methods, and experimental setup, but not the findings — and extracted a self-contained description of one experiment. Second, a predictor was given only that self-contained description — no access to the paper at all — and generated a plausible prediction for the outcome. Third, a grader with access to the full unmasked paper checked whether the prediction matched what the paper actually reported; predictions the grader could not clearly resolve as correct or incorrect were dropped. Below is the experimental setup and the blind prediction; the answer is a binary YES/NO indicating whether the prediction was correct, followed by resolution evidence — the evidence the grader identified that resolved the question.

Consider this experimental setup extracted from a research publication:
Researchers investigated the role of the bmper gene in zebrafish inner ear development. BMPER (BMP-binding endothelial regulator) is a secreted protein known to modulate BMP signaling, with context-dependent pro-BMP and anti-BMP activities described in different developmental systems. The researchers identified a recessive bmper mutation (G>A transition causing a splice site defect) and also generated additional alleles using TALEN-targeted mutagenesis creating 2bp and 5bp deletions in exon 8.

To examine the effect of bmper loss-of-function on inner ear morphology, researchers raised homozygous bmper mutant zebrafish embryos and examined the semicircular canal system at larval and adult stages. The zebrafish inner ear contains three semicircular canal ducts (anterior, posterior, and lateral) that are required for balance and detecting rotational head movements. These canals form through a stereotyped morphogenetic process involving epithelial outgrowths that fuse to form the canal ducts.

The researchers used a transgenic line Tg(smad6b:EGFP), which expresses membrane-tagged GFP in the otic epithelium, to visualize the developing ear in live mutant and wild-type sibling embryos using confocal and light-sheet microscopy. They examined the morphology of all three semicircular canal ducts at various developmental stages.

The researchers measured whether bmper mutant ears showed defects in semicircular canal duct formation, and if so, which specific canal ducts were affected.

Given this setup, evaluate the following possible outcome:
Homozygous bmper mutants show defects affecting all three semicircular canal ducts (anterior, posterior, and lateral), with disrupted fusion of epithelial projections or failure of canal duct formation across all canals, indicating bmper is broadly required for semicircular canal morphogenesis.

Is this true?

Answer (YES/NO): NO